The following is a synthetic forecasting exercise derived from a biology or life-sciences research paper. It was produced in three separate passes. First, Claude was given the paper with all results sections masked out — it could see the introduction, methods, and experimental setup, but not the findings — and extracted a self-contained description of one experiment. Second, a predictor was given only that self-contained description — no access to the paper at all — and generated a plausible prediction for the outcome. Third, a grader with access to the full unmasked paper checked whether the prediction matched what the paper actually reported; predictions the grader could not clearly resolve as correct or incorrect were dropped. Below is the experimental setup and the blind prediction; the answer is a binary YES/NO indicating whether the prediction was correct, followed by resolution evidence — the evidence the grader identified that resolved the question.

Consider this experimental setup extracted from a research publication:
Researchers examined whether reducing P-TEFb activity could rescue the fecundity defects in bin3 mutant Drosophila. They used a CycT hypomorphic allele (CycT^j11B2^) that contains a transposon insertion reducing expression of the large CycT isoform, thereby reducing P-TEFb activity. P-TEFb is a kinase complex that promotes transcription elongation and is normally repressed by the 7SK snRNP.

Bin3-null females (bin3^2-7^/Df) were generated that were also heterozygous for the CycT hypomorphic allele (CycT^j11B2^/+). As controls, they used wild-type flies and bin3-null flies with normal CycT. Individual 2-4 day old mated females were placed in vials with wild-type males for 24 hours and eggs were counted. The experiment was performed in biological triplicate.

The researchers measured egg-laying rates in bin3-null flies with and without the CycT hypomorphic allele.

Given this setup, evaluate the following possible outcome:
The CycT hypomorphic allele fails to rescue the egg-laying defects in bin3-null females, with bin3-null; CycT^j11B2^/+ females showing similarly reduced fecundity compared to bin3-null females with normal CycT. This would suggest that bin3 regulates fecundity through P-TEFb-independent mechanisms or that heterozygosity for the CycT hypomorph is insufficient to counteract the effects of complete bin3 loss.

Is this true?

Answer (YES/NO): NO